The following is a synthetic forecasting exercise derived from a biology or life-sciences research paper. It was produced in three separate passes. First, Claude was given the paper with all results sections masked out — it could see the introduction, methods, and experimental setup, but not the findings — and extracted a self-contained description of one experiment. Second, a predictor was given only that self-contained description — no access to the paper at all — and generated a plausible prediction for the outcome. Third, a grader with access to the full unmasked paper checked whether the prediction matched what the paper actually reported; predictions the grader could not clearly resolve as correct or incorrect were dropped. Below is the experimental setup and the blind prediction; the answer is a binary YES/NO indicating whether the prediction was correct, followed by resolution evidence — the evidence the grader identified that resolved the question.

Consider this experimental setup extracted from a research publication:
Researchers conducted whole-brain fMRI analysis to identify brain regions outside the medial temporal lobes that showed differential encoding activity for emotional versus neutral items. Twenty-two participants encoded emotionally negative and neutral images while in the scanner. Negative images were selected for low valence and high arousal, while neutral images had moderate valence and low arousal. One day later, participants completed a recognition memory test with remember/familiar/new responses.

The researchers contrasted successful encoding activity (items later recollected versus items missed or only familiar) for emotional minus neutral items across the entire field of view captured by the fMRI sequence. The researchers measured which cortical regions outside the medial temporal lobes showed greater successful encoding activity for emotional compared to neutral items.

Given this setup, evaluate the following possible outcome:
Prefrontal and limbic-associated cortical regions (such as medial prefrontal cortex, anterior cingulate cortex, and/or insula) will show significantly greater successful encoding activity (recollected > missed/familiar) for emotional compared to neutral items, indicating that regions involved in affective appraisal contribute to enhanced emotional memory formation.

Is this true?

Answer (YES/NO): NO